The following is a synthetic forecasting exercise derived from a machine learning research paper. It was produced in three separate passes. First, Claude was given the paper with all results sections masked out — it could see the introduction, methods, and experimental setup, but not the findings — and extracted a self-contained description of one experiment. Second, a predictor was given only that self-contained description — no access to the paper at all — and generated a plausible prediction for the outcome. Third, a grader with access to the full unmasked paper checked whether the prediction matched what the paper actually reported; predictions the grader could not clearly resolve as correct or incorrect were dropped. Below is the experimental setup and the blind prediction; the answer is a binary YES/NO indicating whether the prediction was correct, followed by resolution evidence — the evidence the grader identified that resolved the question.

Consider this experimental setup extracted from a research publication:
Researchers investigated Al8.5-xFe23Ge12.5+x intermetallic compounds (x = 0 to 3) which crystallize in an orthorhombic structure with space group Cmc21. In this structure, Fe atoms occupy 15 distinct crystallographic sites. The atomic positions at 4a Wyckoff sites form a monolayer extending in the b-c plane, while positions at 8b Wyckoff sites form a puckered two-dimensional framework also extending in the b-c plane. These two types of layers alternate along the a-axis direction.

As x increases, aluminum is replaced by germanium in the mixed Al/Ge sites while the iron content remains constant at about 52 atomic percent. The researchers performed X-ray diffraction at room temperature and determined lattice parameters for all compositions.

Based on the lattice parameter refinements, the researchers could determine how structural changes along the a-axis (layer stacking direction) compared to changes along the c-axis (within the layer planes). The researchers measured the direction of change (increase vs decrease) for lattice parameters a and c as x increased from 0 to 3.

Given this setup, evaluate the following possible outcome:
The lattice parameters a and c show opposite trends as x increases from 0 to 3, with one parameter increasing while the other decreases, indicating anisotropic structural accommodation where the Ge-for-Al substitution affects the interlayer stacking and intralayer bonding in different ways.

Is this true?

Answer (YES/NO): YES